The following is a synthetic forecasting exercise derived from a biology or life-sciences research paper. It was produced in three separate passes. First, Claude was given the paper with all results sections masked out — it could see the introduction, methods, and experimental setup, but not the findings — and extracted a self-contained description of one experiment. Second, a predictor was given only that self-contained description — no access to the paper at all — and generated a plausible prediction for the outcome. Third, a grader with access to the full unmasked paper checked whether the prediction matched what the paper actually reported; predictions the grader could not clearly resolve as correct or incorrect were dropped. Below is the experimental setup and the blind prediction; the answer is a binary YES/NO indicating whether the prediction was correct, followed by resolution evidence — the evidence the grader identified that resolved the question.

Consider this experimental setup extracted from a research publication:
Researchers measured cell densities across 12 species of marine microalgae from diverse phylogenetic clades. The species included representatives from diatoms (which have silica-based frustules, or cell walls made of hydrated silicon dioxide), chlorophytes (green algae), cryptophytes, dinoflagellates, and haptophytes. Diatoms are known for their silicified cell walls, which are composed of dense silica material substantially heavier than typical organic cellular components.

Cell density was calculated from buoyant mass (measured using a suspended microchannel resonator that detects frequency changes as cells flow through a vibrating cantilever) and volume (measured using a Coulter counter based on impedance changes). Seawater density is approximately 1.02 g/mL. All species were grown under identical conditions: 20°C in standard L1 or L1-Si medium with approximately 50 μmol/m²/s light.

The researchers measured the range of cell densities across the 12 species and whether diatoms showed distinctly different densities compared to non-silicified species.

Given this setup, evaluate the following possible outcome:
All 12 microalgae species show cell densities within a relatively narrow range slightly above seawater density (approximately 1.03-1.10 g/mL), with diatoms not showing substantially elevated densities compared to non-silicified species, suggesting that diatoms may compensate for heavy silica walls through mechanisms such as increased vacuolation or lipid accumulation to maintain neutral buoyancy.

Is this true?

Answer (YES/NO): YES